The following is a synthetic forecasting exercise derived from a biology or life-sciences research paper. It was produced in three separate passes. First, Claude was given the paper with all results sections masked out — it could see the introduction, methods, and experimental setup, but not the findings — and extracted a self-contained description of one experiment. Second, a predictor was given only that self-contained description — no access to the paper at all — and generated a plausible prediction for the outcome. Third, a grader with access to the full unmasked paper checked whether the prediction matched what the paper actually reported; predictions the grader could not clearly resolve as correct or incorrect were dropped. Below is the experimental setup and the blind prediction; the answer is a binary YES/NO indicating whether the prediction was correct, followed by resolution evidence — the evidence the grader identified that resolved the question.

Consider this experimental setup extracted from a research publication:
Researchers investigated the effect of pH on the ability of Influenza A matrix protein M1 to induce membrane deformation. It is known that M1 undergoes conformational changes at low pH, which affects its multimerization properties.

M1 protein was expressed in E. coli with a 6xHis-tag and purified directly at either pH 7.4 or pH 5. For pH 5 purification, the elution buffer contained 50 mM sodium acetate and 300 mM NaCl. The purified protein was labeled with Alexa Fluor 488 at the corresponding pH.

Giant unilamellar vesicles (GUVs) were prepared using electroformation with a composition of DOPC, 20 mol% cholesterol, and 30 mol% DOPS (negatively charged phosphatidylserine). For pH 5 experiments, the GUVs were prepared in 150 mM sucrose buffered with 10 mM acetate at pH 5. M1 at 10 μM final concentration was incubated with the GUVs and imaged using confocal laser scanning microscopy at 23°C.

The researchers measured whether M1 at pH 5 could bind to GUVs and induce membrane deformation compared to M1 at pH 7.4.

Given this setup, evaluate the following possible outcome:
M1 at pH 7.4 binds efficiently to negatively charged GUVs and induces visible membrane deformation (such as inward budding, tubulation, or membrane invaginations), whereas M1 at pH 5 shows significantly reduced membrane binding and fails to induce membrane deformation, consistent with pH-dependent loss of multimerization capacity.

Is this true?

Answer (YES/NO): NO